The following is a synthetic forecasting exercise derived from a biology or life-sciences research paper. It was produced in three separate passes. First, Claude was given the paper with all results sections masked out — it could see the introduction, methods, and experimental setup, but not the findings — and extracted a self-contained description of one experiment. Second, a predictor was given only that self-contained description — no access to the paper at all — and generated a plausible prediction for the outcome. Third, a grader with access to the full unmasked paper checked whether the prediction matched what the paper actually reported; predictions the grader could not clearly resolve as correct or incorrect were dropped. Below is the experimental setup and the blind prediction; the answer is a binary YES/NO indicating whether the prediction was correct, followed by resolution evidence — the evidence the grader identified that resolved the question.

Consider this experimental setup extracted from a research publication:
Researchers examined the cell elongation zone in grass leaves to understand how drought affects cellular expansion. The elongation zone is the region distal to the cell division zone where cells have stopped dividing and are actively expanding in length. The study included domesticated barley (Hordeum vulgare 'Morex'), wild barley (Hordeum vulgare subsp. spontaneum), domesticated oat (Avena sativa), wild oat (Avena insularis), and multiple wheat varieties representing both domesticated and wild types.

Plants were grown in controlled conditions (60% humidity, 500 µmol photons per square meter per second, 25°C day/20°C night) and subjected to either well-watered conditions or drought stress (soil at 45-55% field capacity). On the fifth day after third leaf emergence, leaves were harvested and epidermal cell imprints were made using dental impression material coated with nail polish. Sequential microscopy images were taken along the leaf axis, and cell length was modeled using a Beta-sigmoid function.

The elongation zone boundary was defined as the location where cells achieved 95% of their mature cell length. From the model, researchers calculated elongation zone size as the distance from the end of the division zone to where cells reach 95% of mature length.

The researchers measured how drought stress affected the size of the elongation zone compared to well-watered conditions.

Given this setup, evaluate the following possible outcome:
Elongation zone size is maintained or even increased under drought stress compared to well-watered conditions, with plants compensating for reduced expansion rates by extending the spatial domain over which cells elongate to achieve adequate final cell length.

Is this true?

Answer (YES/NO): NO